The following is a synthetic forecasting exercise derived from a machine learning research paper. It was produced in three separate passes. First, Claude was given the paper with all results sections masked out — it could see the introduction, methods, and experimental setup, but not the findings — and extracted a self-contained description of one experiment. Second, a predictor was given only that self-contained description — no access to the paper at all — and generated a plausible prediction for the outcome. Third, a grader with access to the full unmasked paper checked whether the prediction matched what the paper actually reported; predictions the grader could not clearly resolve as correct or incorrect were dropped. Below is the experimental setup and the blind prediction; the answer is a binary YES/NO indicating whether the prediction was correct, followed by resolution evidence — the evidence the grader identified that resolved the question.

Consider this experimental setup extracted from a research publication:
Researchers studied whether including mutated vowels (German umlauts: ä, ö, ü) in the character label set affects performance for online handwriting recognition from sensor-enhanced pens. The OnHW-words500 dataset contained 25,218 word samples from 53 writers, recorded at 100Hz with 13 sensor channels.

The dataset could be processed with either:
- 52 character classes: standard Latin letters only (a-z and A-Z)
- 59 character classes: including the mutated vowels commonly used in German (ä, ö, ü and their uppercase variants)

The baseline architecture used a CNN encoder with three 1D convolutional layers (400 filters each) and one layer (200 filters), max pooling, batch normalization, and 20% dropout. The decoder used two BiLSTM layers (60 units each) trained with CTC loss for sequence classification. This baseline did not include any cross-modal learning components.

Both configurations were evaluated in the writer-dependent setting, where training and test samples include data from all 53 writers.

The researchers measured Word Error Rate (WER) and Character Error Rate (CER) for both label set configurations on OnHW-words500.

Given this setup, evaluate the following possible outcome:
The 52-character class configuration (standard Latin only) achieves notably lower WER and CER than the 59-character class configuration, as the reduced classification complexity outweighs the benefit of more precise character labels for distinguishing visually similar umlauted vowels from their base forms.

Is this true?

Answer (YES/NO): NO